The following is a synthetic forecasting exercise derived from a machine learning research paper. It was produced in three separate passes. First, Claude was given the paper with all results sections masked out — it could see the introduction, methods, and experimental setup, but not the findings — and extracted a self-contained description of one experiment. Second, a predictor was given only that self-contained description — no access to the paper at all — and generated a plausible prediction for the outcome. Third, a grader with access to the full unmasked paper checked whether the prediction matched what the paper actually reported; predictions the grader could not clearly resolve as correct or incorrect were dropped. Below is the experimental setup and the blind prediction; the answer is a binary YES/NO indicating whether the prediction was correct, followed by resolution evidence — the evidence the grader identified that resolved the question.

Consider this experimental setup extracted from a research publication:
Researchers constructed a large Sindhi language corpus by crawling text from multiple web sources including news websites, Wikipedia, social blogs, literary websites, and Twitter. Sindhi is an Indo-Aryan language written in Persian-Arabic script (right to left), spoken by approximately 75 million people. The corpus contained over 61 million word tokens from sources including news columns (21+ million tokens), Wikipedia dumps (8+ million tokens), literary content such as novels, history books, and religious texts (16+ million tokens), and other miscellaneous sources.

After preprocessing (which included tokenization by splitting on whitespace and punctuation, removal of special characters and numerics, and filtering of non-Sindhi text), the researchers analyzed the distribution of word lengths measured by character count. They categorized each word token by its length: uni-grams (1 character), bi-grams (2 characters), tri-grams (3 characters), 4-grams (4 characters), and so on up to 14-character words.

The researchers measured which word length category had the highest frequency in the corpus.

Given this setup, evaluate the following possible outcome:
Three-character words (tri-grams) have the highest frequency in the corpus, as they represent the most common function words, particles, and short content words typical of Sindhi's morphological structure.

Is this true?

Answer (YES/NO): NO